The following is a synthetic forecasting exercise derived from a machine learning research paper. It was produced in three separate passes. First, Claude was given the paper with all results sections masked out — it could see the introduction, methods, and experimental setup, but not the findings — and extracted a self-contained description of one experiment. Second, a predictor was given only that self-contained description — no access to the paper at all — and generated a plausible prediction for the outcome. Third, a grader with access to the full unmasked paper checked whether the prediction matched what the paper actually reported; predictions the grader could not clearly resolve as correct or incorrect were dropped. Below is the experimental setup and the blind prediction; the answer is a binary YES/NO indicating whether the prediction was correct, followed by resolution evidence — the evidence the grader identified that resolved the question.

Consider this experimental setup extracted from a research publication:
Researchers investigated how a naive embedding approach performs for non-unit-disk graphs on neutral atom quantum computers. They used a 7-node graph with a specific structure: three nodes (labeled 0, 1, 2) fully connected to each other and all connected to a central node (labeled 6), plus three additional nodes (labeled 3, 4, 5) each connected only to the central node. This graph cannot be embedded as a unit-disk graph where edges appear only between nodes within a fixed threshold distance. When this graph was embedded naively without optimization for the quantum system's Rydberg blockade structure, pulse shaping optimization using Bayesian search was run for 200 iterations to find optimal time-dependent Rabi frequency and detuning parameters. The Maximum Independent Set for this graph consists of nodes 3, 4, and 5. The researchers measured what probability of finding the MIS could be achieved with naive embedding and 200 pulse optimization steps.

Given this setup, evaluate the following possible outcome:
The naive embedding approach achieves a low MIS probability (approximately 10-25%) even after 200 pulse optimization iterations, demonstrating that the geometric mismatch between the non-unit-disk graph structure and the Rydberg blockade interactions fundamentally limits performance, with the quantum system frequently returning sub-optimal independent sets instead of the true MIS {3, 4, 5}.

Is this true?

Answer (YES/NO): NO